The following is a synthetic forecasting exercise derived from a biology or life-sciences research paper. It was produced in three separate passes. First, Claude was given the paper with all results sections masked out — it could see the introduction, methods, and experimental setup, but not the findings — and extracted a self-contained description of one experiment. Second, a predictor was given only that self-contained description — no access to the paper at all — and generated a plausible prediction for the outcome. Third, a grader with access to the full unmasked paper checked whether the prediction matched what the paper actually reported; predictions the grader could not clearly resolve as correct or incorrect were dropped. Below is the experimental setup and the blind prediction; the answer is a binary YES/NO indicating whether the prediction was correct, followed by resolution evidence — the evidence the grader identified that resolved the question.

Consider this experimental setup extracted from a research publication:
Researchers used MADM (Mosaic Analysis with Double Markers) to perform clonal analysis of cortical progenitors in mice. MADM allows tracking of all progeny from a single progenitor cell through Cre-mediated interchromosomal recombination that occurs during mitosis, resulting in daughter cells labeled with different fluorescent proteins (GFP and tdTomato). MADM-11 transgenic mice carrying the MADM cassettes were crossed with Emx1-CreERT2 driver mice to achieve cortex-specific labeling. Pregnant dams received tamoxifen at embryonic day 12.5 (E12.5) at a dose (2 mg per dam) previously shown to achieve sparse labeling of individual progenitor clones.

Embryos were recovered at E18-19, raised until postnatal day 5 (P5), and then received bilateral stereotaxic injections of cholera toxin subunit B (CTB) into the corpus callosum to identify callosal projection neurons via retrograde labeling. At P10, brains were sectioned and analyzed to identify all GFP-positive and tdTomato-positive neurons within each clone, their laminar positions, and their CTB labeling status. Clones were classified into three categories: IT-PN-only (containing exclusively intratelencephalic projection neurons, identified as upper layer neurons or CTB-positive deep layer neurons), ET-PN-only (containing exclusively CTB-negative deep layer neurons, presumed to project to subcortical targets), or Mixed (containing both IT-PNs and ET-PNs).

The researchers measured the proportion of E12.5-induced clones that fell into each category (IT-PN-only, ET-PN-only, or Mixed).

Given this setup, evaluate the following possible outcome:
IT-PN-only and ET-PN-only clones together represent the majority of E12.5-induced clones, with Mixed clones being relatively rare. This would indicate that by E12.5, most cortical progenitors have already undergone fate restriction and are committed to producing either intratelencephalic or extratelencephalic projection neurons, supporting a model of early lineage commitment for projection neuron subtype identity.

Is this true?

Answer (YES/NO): NO